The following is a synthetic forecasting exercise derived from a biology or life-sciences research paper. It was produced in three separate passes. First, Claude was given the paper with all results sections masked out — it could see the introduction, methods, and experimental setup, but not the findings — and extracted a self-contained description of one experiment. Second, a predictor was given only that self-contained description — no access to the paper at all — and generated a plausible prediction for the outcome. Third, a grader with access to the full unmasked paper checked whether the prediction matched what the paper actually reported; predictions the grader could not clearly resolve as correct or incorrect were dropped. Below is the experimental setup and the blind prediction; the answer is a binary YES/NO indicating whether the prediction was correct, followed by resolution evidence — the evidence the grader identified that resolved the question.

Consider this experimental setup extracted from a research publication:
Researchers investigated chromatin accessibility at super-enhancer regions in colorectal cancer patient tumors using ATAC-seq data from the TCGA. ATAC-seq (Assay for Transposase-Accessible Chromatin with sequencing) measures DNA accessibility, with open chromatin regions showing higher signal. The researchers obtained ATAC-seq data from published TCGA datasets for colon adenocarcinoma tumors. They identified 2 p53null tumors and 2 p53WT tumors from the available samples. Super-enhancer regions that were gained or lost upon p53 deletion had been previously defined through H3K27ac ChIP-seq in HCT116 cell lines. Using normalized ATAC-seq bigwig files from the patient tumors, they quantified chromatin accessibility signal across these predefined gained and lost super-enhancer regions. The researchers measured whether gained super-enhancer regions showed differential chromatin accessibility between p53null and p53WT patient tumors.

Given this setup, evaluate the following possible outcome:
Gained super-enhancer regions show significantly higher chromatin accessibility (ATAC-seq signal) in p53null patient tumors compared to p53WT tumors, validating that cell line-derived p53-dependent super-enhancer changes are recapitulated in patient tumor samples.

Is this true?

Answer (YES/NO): YES